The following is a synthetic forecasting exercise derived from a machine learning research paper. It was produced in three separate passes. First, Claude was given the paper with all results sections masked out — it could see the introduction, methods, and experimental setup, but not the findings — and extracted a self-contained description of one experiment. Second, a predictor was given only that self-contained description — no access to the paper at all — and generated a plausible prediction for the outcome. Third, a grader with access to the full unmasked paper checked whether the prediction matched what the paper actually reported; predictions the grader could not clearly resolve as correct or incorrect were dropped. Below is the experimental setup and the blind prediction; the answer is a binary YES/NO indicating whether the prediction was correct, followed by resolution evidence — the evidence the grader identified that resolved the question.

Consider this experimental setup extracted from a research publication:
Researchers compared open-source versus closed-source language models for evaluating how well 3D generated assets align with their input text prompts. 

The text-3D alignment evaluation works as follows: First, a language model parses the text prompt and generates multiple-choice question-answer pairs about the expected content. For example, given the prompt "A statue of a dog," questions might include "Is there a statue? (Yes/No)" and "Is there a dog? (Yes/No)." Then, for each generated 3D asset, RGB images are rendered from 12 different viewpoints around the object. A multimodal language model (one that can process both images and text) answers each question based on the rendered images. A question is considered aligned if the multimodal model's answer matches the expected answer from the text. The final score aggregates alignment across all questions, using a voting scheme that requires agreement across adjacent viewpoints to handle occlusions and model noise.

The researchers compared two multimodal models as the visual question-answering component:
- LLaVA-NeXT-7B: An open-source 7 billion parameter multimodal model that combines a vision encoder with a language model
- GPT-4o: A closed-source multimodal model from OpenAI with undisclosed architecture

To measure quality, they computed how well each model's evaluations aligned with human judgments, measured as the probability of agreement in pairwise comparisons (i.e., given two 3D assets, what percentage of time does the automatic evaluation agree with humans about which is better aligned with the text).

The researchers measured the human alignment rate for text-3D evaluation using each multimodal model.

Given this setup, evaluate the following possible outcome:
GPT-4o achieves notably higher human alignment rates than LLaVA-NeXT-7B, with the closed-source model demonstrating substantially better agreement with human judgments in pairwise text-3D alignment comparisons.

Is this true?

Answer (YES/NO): NO